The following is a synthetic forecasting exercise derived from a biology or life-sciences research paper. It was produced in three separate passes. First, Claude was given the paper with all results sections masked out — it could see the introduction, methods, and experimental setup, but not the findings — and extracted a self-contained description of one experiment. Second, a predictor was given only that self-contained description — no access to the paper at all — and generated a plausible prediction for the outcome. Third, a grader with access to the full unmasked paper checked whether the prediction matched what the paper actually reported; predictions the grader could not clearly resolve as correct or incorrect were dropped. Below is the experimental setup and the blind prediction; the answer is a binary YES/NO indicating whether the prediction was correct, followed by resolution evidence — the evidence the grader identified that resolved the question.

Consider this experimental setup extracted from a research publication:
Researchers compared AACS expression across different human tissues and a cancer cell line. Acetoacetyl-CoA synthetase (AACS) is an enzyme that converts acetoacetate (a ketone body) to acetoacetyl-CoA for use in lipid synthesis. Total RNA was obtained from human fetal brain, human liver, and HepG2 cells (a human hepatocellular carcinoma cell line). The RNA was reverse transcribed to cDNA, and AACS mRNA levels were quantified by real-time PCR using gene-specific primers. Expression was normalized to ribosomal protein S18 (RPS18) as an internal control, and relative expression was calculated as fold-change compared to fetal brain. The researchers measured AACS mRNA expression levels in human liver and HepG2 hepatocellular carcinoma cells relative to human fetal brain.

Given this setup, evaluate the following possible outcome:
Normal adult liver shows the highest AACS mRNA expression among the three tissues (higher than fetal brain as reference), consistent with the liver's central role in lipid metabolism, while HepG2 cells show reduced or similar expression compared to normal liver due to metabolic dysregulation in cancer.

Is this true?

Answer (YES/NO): NO